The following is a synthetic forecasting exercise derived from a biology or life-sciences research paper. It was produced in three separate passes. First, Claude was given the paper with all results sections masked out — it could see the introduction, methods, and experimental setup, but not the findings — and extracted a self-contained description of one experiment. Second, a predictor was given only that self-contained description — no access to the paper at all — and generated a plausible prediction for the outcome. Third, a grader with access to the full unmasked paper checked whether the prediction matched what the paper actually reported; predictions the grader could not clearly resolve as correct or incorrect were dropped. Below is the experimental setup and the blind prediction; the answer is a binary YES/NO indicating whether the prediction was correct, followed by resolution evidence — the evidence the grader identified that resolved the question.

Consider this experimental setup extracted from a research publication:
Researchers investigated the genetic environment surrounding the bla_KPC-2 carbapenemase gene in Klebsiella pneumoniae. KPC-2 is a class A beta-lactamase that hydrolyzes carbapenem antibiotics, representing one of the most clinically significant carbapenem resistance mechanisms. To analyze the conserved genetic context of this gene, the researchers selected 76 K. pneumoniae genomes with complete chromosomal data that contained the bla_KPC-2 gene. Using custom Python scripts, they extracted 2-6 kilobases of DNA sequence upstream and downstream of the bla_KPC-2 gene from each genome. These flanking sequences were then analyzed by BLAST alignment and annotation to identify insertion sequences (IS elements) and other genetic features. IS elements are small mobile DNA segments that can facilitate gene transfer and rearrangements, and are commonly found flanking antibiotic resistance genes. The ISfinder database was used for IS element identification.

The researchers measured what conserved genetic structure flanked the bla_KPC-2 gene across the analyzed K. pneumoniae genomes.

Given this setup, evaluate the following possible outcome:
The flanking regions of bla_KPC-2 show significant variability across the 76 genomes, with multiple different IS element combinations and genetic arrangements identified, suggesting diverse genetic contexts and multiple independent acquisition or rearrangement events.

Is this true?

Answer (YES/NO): NO